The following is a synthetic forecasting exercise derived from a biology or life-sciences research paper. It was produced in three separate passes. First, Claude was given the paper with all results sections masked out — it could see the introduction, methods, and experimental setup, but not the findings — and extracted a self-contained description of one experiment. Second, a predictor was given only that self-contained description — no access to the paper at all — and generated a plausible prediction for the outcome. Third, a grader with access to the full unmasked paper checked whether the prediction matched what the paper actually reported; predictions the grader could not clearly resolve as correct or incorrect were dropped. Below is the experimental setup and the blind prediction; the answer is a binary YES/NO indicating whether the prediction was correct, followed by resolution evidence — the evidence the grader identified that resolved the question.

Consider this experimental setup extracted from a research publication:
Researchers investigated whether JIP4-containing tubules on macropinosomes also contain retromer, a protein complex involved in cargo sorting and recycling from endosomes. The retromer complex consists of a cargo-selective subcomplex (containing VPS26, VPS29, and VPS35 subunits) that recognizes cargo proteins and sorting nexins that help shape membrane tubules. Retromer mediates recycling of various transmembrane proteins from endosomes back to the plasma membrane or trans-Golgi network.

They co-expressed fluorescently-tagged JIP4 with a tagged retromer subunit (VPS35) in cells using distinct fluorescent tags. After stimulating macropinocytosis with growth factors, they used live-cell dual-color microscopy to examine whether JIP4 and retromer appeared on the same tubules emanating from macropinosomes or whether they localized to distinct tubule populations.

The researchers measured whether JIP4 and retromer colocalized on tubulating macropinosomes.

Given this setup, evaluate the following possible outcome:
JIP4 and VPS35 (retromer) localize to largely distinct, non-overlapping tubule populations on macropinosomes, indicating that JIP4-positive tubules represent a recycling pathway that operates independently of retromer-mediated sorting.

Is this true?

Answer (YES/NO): NO